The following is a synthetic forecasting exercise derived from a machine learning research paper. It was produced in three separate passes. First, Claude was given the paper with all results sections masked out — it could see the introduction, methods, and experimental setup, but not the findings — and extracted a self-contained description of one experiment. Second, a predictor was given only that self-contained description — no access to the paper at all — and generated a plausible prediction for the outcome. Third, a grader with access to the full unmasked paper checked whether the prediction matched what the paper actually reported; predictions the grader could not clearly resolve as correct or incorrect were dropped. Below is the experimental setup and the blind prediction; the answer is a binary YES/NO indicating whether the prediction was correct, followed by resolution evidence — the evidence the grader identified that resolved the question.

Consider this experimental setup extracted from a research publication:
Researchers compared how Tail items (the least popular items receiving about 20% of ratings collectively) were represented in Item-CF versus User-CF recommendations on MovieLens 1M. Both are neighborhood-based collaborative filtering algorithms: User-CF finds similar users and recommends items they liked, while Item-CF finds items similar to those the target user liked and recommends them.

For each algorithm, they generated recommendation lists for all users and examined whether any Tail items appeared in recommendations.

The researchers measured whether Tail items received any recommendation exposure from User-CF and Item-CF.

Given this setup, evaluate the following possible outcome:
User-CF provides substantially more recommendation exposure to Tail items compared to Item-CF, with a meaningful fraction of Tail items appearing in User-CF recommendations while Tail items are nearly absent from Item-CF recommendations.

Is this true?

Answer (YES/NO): NO